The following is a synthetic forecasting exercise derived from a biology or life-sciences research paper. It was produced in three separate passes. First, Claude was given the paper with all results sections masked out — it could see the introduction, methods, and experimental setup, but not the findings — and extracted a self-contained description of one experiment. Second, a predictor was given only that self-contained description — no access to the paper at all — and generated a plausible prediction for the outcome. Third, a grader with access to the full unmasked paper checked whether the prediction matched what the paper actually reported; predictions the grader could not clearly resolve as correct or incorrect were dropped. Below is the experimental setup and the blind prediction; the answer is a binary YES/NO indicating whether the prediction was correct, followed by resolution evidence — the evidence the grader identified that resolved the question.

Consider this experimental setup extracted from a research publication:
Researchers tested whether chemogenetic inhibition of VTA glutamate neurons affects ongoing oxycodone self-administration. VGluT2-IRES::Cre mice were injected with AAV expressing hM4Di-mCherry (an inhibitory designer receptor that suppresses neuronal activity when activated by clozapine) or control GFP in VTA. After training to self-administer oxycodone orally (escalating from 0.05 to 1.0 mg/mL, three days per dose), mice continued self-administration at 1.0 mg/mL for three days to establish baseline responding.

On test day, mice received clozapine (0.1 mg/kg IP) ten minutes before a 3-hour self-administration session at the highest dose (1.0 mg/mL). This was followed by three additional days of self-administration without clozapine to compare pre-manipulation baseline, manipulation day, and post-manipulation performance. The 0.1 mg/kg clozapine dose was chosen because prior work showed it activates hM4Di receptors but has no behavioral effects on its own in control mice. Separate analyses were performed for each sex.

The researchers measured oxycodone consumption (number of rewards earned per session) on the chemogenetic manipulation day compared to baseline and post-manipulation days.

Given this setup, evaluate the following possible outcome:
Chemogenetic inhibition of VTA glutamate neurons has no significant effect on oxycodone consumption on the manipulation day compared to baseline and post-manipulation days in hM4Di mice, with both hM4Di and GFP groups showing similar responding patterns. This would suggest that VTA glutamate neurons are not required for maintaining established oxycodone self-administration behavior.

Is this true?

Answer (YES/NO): YES